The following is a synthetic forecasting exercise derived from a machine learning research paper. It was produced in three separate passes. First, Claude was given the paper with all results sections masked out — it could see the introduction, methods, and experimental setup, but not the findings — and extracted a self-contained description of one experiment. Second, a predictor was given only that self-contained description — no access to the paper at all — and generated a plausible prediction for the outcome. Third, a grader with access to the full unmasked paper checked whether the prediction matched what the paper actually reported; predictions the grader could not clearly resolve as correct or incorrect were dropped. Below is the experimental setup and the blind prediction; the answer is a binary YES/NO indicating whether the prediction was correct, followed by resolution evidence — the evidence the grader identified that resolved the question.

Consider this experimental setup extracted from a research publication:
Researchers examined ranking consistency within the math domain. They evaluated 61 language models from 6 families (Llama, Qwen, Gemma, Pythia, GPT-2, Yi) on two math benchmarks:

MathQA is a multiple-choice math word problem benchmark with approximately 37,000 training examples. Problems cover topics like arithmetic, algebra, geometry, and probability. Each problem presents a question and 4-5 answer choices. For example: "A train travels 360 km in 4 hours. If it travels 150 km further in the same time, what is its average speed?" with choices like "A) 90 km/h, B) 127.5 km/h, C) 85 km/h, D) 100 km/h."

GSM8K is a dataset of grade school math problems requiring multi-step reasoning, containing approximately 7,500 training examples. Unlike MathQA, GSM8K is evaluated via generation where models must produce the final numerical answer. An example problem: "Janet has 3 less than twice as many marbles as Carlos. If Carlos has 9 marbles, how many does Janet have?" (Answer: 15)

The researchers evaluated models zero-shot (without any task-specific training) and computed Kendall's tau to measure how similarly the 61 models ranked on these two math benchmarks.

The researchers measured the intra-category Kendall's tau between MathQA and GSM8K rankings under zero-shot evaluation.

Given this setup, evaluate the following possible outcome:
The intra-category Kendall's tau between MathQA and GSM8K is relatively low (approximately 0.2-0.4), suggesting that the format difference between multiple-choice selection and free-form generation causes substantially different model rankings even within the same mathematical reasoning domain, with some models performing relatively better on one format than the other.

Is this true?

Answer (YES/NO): NO